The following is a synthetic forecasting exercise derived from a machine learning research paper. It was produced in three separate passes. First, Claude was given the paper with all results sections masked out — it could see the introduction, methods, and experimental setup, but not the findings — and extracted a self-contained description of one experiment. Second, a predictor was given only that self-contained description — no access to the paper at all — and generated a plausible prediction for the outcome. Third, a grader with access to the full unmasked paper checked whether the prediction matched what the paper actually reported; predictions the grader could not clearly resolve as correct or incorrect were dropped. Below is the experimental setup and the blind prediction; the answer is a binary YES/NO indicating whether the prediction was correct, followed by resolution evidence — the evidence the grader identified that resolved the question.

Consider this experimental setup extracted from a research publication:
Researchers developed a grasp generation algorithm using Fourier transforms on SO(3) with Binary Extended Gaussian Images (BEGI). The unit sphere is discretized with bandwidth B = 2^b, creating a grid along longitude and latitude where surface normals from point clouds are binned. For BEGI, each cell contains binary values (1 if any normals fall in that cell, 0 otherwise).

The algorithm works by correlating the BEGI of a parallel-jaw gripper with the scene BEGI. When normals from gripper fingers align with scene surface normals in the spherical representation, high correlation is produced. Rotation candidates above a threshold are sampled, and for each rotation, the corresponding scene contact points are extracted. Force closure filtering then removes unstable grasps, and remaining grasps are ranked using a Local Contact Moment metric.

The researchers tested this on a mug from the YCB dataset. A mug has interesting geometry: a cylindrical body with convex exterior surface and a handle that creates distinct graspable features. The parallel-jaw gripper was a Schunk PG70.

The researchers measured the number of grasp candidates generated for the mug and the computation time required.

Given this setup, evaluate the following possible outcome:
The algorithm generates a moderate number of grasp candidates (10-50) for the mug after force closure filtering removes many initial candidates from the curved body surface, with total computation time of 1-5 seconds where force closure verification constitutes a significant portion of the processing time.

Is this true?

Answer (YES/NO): NO